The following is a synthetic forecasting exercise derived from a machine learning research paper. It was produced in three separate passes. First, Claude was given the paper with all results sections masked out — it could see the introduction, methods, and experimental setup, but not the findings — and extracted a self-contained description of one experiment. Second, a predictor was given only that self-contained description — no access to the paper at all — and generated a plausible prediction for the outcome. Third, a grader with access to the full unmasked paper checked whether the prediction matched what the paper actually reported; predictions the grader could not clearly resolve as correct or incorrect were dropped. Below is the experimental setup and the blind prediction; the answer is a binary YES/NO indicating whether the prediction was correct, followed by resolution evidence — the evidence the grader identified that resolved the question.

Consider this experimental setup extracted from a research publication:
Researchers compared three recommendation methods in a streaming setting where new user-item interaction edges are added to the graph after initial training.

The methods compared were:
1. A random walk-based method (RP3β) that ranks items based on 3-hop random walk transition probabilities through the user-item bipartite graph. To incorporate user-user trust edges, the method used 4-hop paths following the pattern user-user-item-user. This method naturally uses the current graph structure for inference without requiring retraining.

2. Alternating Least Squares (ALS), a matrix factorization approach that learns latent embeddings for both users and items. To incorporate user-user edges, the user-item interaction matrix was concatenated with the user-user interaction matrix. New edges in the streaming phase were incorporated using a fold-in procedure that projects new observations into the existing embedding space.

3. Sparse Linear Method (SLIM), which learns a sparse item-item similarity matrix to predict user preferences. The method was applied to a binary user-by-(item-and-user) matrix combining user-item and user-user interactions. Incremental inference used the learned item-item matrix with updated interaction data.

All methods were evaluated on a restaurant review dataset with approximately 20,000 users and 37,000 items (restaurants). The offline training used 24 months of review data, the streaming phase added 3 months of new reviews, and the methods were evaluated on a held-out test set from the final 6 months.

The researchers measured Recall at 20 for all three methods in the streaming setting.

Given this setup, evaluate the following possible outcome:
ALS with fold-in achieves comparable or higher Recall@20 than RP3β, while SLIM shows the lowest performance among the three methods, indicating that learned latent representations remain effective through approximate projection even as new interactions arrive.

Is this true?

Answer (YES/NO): NO